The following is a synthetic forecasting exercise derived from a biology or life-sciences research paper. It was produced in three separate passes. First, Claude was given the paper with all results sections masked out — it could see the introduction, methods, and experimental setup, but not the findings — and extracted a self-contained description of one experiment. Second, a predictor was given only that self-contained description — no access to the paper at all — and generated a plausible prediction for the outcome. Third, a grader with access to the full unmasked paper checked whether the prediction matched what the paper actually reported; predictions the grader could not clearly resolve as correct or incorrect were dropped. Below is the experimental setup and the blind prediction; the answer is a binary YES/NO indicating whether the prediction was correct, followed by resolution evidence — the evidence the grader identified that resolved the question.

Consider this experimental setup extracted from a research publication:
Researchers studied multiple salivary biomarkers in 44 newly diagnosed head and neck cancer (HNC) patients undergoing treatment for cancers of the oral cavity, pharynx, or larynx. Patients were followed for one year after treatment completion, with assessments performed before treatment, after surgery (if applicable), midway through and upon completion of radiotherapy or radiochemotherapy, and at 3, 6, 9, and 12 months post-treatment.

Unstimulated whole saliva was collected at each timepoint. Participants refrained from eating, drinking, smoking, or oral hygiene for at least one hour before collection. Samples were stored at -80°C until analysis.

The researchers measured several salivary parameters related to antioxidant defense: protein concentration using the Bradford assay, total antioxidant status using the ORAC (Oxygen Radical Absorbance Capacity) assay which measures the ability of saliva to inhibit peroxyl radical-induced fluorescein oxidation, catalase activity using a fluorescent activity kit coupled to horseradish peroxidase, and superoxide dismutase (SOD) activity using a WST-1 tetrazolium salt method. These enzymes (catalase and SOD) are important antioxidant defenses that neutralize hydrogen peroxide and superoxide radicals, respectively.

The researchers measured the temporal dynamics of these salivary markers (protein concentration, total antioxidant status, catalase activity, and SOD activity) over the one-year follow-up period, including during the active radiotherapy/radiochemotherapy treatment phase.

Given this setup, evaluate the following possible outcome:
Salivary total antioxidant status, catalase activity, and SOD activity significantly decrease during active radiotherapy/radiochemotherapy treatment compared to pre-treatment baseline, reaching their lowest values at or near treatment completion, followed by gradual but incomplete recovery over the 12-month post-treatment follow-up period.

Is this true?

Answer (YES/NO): NO